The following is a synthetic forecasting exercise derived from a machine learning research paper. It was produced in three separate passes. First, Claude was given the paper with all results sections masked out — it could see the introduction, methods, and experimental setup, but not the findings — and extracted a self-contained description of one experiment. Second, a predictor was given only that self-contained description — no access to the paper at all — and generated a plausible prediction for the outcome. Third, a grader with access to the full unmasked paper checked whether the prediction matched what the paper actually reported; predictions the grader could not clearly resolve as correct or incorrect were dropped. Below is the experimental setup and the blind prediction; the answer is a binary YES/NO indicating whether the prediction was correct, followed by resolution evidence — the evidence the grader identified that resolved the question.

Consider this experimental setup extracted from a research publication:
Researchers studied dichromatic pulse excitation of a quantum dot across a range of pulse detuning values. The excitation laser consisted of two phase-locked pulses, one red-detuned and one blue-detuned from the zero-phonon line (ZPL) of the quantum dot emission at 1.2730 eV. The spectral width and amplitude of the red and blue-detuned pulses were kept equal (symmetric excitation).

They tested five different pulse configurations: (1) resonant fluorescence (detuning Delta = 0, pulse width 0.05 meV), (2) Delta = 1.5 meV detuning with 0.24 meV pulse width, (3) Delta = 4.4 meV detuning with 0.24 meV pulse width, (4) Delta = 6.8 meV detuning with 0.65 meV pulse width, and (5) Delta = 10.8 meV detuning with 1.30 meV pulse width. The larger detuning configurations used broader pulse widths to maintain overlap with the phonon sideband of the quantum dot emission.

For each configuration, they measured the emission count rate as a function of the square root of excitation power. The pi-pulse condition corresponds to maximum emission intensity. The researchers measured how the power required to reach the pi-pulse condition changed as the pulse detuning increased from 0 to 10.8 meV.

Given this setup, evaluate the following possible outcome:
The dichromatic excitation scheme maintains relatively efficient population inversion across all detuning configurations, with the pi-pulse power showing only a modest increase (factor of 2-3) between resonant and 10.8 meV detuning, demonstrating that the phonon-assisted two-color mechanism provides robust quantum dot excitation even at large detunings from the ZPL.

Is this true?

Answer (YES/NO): NO